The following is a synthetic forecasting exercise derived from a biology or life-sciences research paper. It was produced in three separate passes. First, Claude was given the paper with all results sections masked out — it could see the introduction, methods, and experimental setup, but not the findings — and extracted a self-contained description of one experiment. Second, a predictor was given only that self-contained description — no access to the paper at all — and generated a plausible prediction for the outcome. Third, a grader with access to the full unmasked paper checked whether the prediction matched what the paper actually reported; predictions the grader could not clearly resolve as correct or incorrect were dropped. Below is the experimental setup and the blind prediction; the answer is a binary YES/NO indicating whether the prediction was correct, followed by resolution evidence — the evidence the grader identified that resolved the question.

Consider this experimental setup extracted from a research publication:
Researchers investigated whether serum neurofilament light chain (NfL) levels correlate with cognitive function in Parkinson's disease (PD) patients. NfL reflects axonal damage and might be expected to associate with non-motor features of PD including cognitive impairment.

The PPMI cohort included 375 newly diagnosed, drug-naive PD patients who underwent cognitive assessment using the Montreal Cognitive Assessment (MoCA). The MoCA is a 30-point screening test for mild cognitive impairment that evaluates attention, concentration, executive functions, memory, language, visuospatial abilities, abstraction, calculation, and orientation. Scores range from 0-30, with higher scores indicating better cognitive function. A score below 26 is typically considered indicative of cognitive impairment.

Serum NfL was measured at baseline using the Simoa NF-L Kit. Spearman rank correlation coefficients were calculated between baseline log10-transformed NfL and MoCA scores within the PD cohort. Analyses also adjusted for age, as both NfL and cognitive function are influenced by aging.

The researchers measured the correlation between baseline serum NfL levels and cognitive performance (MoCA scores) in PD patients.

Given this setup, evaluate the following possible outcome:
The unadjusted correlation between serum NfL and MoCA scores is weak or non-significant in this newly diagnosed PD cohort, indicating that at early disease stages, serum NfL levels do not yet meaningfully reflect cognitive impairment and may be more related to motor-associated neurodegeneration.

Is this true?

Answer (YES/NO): NO